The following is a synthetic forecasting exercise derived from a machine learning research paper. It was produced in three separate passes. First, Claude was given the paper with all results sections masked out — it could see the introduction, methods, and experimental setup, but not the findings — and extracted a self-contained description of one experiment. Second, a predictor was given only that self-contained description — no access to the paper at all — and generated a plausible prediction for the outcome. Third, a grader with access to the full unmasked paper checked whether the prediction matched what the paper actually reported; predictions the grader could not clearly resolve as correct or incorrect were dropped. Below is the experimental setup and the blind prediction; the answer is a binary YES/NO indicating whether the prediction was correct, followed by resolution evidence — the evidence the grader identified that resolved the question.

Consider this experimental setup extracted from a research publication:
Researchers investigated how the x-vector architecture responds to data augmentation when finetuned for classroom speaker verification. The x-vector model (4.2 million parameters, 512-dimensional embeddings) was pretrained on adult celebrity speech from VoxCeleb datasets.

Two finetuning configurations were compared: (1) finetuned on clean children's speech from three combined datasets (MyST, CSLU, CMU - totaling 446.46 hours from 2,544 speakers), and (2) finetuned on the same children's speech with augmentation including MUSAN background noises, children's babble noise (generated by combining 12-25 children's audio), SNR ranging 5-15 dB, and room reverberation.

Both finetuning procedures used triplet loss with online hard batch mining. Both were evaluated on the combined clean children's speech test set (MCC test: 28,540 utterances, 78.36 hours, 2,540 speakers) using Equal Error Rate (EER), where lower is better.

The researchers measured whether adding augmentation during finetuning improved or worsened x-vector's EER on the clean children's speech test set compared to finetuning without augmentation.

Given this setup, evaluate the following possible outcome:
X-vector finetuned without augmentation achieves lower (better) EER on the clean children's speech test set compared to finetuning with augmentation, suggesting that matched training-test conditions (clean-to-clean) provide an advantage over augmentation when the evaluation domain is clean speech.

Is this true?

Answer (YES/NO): YES